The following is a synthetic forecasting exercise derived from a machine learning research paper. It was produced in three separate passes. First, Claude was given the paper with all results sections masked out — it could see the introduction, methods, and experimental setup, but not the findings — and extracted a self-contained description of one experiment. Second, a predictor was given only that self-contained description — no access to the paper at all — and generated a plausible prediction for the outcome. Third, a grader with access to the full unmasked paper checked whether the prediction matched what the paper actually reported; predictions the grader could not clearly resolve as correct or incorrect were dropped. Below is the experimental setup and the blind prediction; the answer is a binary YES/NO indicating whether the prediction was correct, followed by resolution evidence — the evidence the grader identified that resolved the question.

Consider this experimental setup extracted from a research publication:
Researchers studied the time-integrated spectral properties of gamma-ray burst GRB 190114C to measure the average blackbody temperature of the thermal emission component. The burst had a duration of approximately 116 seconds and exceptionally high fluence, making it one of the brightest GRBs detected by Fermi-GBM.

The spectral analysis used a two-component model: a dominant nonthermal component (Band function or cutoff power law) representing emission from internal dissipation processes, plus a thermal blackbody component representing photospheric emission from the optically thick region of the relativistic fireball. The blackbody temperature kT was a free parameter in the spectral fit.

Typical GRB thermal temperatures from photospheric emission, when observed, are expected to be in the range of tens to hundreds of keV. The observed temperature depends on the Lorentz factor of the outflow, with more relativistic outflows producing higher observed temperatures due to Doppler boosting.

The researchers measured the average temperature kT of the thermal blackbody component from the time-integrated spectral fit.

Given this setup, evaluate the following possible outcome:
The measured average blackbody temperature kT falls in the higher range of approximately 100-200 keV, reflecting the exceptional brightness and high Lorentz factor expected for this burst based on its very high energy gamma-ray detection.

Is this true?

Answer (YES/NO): YES